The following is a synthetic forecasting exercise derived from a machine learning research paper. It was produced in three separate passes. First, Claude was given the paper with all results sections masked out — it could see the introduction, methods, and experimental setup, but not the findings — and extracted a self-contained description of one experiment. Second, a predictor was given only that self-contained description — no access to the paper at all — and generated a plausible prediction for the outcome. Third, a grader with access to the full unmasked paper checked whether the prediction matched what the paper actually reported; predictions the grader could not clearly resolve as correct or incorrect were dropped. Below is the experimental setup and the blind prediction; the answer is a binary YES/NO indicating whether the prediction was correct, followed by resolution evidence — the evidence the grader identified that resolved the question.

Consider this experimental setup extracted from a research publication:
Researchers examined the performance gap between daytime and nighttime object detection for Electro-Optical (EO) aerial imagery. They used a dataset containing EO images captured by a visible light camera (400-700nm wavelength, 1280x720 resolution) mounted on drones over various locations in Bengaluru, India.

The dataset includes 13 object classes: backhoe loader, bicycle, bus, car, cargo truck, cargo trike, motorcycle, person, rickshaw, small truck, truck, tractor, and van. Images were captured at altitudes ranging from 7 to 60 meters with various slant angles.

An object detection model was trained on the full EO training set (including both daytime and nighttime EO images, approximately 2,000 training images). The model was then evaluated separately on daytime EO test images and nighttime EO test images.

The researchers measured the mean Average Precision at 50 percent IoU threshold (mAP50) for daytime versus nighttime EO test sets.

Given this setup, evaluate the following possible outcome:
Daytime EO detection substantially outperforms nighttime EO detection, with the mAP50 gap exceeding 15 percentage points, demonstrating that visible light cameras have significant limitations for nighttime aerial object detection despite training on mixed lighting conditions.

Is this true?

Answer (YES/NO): YES